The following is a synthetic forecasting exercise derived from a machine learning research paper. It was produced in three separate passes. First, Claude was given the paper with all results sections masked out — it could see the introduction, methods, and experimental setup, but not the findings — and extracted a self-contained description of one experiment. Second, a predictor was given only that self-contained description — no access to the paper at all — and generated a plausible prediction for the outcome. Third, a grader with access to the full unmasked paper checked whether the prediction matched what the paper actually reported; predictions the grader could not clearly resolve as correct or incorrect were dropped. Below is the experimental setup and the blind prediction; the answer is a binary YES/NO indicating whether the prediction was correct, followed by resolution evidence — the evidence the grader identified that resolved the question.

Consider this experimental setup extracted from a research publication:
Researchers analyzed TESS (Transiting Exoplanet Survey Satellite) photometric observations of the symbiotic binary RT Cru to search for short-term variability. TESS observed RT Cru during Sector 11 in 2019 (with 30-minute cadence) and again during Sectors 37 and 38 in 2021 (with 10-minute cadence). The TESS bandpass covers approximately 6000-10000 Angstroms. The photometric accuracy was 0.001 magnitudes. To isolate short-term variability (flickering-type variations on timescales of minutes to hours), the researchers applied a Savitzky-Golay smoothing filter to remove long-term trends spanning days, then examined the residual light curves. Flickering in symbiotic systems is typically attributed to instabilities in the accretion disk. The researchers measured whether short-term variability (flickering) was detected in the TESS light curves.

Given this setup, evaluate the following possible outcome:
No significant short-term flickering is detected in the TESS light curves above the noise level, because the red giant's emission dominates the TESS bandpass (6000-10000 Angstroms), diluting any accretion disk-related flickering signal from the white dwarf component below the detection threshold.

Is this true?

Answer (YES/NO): NO